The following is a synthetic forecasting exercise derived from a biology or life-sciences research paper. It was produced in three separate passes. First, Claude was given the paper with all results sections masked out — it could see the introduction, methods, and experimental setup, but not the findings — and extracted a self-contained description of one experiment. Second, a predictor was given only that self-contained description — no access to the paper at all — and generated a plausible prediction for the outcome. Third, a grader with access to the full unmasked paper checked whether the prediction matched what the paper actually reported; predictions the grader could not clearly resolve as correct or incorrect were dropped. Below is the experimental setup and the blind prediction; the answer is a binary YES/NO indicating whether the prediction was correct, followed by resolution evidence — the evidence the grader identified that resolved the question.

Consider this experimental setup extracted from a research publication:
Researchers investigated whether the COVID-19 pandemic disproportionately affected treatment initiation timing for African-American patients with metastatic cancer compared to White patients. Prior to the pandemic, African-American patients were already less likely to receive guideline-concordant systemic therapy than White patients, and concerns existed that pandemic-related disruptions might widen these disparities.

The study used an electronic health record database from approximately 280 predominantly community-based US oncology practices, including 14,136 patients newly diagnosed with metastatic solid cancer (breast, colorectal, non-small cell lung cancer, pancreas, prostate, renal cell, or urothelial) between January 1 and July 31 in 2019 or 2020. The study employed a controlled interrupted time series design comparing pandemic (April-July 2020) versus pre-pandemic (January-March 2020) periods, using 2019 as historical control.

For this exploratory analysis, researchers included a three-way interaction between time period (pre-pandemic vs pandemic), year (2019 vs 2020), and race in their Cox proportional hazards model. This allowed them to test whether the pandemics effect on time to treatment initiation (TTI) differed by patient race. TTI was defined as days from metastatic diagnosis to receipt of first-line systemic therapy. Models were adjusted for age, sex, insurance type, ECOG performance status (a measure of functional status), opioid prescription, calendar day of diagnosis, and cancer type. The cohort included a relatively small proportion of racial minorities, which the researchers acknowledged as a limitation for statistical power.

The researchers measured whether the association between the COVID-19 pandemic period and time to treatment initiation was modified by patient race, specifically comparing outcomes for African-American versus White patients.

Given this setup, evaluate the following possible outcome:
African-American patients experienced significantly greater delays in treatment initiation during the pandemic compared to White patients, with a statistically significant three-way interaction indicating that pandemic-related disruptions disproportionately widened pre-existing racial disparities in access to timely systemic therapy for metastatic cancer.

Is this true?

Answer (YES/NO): NO